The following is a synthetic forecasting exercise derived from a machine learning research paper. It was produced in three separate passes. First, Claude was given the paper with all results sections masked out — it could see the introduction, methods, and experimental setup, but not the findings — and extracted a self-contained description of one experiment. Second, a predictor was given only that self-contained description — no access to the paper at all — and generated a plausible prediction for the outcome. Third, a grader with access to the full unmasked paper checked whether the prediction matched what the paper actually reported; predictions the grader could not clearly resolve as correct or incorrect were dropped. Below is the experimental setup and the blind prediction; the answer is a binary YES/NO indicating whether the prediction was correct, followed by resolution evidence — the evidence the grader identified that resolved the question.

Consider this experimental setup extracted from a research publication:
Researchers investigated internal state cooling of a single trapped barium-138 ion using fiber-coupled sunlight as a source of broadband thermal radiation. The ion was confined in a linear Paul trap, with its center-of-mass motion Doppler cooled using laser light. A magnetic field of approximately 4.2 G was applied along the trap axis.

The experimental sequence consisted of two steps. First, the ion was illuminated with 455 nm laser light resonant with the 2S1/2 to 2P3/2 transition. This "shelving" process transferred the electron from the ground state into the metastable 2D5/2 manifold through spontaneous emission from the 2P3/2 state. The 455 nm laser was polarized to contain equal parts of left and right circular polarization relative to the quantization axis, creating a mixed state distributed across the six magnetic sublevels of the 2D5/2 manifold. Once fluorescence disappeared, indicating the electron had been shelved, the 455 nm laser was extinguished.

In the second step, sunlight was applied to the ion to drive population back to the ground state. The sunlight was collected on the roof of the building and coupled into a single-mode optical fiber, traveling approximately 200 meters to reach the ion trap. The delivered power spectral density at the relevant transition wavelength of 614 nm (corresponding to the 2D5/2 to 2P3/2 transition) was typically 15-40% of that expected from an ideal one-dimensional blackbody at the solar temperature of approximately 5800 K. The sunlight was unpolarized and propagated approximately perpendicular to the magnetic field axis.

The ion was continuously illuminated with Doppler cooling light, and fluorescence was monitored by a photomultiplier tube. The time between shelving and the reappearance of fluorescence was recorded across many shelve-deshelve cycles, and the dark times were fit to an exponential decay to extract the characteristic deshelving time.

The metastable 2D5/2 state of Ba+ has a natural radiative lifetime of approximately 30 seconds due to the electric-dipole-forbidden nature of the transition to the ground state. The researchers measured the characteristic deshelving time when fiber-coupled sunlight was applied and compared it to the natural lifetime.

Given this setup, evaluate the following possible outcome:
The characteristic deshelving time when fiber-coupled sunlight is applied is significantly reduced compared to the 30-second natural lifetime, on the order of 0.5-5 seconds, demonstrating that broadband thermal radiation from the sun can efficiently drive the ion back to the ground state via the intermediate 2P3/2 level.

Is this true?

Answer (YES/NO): YES